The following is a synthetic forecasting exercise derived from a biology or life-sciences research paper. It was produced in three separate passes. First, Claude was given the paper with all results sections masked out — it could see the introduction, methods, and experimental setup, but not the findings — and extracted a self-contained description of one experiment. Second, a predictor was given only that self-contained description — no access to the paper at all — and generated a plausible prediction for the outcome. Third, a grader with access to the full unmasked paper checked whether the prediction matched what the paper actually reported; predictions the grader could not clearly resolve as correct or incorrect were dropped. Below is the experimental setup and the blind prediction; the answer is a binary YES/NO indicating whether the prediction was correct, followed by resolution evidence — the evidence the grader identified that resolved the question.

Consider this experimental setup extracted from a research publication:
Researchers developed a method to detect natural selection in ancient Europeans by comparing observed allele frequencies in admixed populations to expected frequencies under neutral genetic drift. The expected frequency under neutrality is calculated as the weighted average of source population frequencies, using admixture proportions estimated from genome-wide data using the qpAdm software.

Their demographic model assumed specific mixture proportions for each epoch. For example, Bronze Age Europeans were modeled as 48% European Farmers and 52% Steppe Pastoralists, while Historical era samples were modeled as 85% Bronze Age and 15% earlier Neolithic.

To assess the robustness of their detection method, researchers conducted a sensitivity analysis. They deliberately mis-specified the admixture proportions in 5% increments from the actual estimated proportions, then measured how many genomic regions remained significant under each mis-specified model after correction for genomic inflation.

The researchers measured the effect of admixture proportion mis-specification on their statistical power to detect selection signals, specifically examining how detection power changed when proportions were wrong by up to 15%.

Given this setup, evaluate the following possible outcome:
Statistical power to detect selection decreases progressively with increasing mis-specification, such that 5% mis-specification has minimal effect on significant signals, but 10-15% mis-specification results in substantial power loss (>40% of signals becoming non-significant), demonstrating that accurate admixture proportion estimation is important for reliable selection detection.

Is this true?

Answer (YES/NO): NO